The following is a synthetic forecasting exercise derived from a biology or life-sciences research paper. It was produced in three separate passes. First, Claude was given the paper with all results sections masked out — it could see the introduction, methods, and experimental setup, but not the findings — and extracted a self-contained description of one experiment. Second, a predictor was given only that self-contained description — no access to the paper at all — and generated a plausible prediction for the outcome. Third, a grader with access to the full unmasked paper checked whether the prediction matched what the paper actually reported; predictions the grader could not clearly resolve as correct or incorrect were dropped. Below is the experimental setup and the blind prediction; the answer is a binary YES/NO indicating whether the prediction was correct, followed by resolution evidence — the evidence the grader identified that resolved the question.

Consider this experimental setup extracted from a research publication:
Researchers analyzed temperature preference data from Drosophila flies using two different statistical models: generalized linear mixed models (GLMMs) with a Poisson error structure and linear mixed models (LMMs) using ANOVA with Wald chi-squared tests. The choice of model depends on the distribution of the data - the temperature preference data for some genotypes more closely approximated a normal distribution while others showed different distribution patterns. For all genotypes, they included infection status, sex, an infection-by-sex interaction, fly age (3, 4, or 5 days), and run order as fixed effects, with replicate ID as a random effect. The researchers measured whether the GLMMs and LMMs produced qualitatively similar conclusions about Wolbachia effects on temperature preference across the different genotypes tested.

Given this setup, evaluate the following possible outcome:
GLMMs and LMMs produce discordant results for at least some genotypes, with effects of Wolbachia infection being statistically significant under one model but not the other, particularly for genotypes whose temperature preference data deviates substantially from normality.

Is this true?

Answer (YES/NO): NO